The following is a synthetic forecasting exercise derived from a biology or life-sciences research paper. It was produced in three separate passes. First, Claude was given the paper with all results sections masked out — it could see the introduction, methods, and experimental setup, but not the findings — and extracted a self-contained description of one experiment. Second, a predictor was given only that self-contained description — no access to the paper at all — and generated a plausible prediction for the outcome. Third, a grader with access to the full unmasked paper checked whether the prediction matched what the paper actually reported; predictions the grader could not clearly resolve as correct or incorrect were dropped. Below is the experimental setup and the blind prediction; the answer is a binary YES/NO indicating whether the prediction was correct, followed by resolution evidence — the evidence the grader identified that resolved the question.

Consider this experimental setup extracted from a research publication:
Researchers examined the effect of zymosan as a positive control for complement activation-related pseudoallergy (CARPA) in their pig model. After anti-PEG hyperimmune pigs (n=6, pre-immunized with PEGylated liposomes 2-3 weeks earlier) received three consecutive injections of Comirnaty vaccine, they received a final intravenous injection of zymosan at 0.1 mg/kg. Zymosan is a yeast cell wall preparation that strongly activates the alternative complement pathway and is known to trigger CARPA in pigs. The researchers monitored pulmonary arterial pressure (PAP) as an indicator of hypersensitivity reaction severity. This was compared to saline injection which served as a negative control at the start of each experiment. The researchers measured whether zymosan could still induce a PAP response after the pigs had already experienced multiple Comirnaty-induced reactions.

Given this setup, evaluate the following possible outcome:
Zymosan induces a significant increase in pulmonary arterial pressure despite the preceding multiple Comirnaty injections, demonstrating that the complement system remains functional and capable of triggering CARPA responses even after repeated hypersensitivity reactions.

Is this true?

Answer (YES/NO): YES